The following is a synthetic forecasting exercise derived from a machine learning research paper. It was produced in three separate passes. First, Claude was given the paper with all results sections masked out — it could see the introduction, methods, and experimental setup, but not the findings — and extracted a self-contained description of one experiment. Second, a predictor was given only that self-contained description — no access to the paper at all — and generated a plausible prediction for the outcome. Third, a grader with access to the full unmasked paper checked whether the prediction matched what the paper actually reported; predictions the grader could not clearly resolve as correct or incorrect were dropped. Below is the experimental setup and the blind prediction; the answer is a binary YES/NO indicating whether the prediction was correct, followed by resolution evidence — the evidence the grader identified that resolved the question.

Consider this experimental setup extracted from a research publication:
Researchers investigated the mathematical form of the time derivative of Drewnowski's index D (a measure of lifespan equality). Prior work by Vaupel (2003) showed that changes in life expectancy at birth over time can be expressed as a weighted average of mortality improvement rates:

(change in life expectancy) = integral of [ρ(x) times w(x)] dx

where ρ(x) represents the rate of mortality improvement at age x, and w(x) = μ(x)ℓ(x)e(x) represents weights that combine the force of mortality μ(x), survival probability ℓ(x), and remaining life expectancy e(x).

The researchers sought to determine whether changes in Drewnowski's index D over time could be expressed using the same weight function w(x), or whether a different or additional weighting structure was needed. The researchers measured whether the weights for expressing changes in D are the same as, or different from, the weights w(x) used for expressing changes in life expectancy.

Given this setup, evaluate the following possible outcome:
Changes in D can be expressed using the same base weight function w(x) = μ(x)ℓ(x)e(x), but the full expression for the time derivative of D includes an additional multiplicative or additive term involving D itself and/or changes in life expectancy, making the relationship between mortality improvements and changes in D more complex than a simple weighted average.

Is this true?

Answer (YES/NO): YES